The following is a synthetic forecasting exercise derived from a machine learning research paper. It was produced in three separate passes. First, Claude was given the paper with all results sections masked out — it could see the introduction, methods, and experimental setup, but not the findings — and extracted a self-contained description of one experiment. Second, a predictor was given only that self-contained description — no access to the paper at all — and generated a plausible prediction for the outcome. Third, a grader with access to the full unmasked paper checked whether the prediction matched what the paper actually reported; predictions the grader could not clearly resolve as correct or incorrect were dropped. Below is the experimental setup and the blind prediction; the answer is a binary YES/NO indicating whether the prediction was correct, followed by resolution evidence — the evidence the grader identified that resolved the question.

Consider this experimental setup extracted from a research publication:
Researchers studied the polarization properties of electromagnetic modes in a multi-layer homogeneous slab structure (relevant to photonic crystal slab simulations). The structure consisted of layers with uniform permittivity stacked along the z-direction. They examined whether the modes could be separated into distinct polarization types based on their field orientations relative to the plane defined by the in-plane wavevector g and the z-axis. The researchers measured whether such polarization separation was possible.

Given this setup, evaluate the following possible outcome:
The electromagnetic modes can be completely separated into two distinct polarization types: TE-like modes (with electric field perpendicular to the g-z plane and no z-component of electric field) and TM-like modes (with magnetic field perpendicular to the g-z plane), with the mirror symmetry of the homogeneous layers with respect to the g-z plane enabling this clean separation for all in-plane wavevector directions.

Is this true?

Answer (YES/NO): YES